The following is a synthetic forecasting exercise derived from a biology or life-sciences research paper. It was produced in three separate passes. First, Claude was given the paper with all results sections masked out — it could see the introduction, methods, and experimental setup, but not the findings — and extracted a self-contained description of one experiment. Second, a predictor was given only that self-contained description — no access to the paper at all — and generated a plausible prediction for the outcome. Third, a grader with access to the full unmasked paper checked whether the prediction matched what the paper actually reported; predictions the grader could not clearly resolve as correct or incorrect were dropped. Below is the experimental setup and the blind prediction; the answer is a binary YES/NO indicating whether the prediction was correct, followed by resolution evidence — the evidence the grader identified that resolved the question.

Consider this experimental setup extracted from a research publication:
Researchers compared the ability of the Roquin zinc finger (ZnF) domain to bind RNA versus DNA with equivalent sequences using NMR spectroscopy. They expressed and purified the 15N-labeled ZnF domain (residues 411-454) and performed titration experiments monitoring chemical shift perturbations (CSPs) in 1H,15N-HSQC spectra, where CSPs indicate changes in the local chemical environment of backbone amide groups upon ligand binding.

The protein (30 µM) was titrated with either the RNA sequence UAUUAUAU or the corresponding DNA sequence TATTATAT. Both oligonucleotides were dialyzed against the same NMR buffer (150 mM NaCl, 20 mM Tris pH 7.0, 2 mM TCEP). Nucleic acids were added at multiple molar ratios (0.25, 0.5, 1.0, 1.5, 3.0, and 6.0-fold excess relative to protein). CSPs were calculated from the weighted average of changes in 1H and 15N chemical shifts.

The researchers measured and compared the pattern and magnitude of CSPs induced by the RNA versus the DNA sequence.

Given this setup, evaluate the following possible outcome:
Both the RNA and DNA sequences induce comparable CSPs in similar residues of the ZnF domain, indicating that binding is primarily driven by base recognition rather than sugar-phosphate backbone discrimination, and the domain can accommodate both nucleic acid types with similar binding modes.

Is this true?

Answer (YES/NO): NO